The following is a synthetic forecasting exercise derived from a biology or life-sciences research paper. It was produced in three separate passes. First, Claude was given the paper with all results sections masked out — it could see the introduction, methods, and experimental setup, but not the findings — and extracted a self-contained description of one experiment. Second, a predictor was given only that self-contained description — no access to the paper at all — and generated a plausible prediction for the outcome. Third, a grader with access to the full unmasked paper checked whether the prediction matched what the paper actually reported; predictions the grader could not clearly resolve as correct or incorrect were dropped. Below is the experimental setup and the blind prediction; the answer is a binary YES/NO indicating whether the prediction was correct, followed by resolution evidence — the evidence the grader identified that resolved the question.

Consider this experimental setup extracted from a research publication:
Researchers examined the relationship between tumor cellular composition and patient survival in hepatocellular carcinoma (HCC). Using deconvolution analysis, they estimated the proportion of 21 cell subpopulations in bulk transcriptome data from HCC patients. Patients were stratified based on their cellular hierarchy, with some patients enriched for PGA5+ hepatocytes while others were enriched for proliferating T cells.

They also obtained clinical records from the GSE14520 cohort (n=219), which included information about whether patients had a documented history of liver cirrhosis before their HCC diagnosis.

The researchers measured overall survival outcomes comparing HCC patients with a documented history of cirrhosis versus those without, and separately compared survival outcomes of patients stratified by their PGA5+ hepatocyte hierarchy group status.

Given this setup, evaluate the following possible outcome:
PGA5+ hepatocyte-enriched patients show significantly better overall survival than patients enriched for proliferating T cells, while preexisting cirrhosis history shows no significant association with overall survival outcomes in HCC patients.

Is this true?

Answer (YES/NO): NO